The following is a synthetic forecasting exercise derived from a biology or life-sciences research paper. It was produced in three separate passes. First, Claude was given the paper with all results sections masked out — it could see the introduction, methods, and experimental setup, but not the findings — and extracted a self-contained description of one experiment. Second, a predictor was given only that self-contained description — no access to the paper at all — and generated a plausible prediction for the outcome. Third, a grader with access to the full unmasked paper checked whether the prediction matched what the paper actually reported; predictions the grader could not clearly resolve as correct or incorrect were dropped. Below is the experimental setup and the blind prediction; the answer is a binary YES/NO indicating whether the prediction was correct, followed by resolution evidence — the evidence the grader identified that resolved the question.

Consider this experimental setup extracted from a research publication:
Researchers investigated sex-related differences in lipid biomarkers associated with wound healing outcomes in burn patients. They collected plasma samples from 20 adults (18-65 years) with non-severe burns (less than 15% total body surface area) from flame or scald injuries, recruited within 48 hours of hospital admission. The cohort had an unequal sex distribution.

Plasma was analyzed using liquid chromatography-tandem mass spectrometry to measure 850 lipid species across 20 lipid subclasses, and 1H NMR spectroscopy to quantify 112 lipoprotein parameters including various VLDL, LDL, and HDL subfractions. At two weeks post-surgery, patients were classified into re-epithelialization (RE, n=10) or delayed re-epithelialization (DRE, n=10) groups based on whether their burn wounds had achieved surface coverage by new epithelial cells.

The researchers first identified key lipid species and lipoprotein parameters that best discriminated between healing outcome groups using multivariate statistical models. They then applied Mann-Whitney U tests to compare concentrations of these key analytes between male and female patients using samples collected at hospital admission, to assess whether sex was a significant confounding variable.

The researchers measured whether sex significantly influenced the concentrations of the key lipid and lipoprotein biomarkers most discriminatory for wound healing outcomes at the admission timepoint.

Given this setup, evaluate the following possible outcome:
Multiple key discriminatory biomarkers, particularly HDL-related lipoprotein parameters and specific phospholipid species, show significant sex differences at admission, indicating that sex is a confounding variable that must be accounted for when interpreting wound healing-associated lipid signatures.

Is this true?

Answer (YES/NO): NO